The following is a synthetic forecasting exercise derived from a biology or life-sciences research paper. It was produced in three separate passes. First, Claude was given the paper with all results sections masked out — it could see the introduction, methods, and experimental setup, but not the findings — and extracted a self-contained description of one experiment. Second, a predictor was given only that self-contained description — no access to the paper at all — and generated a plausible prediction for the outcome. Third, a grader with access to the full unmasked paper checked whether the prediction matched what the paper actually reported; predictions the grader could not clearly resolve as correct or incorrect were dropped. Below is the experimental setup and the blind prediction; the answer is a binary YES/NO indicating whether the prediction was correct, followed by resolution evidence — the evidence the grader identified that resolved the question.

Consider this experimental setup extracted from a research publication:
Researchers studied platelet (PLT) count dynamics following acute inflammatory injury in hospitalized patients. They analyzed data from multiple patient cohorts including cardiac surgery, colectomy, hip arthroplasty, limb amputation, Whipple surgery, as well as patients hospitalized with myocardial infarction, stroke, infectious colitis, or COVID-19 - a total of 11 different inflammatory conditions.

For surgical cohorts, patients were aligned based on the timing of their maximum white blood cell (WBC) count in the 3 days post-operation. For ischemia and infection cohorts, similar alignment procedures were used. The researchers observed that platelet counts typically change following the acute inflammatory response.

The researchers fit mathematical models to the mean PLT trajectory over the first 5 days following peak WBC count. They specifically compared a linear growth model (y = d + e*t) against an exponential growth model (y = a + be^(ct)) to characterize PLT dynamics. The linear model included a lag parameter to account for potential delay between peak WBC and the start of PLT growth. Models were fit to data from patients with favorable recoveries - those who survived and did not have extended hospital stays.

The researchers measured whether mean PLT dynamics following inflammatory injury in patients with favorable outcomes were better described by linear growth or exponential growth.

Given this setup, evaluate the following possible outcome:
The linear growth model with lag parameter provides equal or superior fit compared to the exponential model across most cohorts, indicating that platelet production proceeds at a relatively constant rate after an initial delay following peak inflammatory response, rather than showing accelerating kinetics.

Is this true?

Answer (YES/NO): YES